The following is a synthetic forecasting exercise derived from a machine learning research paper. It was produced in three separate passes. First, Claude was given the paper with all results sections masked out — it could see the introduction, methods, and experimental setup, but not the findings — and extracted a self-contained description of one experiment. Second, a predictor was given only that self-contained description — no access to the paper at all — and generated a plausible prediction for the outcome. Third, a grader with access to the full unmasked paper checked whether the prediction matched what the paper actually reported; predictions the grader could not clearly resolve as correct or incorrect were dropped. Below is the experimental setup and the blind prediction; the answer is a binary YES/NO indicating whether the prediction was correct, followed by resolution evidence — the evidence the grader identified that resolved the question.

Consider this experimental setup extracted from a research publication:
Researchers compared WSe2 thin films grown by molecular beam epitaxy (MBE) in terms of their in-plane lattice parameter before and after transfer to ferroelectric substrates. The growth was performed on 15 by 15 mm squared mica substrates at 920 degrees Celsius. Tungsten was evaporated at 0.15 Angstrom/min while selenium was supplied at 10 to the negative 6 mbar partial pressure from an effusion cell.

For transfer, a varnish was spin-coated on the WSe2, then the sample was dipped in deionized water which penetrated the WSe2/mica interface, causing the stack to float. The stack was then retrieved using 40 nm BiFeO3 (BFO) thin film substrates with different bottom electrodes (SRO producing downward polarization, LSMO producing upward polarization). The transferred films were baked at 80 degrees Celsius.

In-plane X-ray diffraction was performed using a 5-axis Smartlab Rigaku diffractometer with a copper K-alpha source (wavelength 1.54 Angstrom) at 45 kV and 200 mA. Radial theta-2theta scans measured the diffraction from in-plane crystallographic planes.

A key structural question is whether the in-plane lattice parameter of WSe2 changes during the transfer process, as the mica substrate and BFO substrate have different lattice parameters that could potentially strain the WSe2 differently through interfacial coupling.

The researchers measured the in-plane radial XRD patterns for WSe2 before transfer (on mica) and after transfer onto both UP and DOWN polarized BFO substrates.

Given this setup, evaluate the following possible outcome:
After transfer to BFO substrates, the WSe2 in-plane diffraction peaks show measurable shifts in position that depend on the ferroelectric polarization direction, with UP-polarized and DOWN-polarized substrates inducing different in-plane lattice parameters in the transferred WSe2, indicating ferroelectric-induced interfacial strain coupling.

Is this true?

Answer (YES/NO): NO